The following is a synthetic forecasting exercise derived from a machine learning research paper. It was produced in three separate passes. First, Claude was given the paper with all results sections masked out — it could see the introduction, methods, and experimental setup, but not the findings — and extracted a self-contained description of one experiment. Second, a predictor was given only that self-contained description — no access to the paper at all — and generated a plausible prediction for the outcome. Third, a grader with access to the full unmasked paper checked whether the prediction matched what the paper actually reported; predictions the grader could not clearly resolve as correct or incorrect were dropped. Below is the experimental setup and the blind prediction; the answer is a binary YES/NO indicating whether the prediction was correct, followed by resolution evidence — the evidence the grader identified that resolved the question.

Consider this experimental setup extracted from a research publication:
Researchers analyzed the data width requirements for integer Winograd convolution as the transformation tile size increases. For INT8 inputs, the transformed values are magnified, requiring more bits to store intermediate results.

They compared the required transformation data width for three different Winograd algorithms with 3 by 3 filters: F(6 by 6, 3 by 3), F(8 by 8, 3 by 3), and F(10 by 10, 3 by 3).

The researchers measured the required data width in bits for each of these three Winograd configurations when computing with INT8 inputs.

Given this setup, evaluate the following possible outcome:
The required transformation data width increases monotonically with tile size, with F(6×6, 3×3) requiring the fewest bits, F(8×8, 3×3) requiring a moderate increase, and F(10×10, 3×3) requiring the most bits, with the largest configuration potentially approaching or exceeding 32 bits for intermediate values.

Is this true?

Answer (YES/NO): YES